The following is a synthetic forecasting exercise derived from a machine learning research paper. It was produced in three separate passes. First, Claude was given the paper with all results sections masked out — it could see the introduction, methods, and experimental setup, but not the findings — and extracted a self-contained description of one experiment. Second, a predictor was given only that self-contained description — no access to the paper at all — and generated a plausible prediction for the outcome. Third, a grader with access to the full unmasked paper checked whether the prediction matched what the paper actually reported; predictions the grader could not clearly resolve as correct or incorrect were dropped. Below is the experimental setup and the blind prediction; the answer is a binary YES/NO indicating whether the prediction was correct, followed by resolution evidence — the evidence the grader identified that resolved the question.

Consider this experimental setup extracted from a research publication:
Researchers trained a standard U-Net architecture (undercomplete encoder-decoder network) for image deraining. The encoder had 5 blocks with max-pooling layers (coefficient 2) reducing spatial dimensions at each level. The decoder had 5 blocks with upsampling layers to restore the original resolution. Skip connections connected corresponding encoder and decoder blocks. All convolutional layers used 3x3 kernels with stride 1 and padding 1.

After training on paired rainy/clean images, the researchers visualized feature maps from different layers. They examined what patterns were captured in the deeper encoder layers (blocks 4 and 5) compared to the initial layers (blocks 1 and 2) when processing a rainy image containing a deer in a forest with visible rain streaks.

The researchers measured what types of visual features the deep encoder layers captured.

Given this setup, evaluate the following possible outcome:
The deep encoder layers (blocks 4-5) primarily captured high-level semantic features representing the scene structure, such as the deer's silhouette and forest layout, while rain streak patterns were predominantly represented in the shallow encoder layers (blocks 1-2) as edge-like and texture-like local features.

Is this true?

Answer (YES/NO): YES